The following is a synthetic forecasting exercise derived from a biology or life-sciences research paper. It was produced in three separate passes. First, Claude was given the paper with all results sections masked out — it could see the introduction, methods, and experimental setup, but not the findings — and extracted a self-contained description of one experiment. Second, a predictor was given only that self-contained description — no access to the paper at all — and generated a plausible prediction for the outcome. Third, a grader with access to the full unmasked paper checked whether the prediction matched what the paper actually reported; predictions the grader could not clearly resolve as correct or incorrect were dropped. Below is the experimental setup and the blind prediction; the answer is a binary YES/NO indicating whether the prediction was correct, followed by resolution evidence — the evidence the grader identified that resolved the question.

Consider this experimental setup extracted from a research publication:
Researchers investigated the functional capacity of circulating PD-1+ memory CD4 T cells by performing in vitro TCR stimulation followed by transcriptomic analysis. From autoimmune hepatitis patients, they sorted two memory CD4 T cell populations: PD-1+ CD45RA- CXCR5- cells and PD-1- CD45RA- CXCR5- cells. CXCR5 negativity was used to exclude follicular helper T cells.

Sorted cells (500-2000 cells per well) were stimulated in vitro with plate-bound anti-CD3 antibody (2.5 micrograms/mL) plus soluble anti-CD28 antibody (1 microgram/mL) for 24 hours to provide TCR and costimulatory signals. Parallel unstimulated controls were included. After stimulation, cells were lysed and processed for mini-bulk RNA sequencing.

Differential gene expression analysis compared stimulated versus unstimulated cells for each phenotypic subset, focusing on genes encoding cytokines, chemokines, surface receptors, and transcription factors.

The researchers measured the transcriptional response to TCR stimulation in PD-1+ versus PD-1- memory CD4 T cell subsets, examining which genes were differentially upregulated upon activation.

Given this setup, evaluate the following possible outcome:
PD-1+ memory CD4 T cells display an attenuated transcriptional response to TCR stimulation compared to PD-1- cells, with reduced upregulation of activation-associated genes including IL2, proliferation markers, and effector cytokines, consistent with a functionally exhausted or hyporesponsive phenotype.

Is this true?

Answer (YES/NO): NO